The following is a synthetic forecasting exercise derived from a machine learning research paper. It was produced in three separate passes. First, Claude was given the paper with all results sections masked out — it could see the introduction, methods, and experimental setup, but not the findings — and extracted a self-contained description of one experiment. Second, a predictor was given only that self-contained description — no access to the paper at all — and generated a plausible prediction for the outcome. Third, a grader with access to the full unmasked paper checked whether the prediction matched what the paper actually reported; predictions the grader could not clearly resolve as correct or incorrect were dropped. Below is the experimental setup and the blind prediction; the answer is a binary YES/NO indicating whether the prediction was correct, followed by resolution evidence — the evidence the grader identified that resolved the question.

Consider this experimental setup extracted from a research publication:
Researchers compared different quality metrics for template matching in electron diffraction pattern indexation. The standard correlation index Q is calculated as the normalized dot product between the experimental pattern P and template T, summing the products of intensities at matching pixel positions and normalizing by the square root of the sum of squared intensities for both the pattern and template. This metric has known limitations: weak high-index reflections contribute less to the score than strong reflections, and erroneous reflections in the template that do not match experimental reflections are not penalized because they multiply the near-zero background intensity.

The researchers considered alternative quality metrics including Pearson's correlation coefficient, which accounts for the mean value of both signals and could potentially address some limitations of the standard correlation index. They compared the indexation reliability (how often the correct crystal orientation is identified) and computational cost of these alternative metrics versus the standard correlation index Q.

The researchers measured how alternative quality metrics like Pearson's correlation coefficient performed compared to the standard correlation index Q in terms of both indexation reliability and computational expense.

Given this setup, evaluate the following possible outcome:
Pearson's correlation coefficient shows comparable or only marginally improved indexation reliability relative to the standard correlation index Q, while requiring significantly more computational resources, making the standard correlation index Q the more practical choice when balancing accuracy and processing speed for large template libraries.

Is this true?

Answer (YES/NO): YES